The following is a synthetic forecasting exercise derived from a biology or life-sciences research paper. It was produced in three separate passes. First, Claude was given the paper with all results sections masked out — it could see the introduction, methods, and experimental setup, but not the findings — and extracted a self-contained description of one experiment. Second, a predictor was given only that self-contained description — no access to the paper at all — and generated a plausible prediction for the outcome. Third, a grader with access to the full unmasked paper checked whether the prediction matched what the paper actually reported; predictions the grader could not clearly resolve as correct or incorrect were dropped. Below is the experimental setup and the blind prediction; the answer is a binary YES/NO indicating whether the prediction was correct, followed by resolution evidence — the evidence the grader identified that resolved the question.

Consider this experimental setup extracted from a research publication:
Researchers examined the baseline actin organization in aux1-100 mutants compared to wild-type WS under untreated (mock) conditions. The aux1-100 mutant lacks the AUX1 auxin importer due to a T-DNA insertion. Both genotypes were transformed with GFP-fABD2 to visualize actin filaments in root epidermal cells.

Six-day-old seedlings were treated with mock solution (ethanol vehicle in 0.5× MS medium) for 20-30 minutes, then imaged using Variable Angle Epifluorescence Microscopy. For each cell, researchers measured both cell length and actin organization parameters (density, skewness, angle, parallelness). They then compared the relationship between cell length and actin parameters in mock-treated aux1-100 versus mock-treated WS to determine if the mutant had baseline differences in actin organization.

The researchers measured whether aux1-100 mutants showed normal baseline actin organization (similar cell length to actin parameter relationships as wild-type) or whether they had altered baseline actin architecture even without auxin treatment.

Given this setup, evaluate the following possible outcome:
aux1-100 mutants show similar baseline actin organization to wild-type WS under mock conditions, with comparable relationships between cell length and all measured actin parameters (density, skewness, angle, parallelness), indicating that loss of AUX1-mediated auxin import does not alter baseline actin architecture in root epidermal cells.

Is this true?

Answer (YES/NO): NO